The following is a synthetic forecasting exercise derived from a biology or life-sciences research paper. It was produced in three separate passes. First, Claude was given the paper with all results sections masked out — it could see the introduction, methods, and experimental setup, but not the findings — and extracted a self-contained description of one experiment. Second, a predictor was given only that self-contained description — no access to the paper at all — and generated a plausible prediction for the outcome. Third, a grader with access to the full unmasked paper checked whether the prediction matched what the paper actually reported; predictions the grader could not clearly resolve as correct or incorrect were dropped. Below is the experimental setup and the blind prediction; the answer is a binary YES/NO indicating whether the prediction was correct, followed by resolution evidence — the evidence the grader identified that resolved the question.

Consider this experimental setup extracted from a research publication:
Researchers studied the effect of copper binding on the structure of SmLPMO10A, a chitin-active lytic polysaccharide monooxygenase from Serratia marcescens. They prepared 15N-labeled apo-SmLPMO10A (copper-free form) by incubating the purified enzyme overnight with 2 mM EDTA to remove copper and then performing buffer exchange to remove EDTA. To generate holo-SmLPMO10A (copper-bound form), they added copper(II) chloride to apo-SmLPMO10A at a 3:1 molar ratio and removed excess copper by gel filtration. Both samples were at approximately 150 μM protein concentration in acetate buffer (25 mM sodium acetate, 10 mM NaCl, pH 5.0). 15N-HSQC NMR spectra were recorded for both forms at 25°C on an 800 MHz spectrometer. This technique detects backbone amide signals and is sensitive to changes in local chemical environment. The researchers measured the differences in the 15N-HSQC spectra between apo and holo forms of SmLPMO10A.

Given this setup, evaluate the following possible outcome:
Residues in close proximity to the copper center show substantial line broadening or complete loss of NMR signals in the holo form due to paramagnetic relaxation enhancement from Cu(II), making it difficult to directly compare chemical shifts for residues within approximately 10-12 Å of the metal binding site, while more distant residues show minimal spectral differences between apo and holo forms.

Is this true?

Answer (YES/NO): YES